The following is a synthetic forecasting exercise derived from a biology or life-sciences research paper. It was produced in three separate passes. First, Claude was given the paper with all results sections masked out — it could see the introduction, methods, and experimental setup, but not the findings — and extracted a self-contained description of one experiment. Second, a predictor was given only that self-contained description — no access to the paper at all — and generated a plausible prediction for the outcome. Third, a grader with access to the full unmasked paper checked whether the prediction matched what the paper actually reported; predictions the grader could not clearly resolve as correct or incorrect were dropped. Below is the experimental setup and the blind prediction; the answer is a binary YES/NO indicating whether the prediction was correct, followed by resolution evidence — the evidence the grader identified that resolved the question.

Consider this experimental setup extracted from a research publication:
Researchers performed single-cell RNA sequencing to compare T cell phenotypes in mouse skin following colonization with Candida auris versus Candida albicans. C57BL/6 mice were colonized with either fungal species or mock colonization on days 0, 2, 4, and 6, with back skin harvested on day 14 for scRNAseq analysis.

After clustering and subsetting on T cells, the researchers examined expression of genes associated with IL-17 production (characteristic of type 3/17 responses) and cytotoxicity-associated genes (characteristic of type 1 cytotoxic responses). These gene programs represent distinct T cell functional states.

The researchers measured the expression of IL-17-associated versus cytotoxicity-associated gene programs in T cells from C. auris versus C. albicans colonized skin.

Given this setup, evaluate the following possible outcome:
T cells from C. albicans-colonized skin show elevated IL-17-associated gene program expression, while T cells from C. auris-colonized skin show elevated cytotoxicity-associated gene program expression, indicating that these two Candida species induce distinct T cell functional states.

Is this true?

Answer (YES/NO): YES